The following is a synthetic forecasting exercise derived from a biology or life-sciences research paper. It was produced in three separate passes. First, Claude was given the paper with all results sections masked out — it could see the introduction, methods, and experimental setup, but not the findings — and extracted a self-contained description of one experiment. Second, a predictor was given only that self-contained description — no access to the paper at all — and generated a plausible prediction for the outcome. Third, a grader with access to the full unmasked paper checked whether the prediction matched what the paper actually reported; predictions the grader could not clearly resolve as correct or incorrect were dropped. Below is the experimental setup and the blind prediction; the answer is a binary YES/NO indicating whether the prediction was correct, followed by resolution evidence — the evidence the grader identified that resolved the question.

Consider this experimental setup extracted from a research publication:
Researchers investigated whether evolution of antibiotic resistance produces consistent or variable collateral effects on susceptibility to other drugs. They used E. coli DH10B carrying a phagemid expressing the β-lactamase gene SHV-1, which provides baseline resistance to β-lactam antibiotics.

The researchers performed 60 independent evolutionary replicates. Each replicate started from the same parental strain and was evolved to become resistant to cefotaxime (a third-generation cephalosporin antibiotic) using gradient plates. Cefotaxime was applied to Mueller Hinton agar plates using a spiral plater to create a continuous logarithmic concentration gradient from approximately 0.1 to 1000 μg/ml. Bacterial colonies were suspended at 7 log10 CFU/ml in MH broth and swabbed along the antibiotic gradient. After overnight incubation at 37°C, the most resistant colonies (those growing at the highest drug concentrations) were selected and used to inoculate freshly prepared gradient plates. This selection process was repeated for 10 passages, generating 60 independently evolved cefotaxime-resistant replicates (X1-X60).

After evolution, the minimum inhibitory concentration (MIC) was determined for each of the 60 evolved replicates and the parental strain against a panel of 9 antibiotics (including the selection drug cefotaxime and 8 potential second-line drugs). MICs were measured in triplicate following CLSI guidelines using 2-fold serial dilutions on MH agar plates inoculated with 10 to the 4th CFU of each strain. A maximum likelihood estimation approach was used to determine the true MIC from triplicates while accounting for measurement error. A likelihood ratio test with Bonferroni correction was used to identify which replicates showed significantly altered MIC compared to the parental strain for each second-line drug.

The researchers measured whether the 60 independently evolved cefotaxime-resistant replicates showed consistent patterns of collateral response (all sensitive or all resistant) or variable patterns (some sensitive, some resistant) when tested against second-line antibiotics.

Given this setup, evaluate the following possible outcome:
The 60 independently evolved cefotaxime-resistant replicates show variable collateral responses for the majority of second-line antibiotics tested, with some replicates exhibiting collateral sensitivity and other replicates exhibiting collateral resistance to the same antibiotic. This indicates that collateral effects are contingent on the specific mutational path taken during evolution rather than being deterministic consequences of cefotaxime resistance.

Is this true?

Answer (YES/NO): NO